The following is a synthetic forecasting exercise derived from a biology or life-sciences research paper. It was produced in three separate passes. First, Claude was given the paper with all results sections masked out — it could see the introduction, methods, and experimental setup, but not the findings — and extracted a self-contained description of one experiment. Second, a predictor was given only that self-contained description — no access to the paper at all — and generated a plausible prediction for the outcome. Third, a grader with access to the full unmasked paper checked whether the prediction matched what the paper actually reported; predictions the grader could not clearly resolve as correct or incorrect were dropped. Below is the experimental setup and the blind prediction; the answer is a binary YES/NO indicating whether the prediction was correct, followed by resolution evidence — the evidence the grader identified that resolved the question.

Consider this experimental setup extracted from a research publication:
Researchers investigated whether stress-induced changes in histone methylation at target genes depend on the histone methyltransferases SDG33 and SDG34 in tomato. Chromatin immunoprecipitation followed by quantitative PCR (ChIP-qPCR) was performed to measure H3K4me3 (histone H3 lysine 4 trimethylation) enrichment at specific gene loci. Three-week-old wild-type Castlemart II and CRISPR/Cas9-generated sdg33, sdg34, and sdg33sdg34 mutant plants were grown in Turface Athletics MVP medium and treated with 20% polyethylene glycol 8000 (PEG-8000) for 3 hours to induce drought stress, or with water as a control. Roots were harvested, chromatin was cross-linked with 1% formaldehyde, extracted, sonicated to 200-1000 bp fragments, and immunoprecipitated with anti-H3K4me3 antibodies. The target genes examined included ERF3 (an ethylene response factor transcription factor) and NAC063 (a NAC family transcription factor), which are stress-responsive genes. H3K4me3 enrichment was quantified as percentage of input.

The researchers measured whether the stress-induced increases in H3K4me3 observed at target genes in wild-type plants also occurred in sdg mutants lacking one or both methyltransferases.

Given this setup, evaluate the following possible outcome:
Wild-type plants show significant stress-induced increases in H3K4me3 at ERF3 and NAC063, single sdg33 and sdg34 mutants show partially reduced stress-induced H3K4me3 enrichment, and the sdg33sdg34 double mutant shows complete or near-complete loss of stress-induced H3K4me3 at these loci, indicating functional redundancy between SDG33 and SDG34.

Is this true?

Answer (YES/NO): NO